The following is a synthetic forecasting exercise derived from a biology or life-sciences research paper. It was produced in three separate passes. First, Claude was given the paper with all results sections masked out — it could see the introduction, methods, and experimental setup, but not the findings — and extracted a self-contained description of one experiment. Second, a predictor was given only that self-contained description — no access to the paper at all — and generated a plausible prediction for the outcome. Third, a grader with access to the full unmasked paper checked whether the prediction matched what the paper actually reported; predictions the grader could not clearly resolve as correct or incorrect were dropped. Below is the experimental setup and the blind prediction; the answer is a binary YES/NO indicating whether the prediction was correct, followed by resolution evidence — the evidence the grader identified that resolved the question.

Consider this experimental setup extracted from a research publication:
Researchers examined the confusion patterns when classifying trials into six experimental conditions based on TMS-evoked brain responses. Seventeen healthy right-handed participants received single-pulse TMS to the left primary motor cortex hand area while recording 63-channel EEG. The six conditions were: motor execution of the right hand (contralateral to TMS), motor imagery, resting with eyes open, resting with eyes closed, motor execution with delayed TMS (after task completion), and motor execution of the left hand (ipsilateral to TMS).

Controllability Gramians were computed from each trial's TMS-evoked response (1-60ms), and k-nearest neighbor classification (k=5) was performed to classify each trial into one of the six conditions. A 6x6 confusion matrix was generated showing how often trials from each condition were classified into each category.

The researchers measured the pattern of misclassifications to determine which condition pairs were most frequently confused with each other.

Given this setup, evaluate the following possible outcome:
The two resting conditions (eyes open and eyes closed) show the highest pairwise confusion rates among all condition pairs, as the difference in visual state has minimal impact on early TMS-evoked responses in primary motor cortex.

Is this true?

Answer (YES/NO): NO